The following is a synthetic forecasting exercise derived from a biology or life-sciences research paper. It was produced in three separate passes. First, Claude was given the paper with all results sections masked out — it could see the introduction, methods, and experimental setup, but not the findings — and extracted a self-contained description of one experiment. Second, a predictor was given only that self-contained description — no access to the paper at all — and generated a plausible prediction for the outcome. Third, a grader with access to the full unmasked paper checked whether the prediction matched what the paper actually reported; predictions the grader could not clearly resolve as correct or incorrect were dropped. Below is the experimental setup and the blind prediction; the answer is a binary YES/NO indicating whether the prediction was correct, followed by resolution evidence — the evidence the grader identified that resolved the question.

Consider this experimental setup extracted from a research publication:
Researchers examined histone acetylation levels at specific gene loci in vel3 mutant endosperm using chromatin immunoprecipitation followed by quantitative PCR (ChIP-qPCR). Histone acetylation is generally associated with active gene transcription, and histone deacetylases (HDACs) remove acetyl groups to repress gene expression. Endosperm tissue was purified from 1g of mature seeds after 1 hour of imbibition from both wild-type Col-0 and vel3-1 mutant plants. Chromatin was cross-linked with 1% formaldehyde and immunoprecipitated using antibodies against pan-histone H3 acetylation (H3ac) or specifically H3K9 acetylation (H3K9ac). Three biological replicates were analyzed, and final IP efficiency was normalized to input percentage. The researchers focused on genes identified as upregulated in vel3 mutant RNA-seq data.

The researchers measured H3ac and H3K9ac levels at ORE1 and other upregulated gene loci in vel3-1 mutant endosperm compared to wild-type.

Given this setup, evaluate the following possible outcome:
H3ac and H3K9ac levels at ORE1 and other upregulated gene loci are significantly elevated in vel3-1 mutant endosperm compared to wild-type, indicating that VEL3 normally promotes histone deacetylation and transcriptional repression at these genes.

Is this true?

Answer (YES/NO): YES